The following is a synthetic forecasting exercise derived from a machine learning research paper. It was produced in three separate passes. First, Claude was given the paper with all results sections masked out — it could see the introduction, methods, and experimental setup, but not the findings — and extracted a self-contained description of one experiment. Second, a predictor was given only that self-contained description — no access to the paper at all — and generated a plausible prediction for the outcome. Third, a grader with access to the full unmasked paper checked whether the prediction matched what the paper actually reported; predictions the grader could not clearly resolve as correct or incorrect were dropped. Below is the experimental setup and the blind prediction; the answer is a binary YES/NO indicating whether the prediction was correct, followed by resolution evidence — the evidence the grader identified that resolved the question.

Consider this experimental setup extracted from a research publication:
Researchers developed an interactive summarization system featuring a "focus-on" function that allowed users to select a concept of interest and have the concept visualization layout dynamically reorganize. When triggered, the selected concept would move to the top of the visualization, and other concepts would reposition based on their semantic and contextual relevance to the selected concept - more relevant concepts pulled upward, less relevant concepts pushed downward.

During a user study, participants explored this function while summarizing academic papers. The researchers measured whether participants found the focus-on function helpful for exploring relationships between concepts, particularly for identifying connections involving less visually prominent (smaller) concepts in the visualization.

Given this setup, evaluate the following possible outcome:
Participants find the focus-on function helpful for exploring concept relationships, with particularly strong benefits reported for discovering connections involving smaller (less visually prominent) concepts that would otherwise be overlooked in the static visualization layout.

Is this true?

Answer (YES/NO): YES